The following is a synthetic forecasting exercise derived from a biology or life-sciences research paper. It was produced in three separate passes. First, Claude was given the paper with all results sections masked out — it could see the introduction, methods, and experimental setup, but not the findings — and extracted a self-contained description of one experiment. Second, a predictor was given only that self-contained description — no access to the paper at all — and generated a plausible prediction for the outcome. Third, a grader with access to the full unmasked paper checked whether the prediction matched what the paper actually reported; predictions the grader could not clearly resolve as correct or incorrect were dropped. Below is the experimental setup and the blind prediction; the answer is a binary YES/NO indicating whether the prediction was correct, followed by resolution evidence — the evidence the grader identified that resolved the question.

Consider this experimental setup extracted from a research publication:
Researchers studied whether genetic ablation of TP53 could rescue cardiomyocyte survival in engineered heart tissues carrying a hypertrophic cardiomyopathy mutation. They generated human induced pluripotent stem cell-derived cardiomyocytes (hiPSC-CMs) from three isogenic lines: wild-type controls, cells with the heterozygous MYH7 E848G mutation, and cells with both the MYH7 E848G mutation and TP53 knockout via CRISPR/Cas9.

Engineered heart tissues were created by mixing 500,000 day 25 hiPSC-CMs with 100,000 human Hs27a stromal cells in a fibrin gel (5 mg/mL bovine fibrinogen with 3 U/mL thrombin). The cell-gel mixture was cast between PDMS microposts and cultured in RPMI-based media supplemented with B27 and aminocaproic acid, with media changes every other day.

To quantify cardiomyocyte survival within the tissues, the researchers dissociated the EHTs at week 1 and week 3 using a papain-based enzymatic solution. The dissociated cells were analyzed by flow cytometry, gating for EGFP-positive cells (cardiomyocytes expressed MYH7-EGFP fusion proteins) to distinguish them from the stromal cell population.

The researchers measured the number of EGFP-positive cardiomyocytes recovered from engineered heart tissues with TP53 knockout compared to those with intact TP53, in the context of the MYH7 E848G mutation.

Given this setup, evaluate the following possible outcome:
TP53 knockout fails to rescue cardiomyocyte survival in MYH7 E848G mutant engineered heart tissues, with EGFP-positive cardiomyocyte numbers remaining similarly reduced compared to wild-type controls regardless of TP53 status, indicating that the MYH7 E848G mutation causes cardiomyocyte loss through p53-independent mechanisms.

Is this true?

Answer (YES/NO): YES